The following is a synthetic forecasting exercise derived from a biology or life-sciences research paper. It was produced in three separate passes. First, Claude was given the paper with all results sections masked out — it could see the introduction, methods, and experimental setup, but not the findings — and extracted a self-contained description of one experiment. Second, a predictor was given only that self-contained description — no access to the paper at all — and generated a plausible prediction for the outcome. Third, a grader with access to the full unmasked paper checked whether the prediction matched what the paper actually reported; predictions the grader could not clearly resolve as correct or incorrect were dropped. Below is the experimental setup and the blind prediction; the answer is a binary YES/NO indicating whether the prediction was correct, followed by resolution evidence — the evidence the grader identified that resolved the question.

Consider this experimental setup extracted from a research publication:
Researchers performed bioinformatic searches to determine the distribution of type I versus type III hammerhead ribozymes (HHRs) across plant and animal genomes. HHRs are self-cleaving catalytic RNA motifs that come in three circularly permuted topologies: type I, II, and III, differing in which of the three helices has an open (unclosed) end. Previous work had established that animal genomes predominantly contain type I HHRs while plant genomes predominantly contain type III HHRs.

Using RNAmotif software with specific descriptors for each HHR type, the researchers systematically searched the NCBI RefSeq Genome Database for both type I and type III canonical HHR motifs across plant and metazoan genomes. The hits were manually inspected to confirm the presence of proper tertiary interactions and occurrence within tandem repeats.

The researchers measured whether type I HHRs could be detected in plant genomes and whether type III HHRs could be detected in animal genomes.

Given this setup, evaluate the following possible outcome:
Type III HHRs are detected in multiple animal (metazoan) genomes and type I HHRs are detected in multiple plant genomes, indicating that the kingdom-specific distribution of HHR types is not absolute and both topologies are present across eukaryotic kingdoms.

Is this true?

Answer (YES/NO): NO